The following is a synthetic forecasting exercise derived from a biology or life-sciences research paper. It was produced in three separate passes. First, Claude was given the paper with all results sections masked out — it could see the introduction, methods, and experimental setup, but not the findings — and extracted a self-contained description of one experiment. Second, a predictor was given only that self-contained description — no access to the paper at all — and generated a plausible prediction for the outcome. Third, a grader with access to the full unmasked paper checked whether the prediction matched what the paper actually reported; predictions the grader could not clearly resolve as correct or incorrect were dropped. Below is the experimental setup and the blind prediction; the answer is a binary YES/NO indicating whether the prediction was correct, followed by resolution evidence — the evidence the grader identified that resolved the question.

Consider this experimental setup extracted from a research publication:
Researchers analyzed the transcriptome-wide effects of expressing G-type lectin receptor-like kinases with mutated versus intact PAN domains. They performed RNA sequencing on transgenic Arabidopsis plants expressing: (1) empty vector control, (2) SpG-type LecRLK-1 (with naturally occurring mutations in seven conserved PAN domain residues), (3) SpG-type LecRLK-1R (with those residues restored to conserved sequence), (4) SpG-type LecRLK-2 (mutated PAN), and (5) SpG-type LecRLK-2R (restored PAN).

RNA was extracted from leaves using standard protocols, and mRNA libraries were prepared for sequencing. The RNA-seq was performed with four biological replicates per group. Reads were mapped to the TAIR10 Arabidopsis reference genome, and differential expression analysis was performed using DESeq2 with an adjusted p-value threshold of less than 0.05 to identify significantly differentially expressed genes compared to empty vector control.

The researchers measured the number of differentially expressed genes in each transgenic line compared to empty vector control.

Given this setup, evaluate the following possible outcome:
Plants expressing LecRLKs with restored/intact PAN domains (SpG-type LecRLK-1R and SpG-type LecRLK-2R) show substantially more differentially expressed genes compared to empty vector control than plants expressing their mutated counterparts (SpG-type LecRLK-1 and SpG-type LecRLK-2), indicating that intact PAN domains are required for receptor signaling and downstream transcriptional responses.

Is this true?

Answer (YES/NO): NO